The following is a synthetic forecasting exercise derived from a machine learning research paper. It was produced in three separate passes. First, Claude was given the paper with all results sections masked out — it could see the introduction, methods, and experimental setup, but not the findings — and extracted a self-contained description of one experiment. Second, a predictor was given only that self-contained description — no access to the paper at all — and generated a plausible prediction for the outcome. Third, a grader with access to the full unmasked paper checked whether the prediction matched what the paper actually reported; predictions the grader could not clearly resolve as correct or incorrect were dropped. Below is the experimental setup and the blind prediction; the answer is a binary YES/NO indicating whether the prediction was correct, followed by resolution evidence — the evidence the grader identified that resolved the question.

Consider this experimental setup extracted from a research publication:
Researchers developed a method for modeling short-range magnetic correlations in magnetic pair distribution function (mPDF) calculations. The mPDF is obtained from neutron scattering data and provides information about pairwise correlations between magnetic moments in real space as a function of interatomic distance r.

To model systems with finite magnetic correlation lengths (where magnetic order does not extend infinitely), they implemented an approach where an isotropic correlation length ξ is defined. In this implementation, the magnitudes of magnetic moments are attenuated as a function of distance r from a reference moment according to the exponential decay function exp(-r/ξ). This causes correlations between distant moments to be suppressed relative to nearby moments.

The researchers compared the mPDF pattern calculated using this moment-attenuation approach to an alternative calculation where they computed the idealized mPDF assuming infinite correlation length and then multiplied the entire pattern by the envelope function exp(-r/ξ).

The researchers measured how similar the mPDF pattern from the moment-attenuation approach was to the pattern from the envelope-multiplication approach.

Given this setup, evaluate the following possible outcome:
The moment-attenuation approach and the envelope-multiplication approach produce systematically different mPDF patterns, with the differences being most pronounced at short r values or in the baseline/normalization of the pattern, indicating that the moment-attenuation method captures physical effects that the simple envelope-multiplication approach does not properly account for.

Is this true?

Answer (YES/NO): NO